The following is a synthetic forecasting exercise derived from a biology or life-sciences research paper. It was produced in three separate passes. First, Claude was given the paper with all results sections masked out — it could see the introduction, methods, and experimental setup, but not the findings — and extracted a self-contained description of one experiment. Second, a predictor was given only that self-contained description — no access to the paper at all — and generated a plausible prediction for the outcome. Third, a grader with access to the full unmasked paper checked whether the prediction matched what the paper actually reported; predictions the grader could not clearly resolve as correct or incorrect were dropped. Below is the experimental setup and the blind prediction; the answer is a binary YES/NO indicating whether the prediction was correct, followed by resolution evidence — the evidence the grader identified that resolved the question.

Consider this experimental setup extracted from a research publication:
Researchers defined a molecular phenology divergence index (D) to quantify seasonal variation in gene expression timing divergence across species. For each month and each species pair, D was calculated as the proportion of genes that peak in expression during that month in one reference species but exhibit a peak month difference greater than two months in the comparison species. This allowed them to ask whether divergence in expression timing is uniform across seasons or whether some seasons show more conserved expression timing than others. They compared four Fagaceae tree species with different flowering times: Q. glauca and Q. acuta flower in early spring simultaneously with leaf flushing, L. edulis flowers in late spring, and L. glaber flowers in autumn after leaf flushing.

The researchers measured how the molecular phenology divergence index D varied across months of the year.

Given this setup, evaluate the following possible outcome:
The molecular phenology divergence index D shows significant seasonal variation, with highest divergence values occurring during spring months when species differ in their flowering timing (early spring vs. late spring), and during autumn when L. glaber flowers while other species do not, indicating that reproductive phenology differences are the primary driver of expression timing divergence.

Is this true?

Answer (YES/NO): NO